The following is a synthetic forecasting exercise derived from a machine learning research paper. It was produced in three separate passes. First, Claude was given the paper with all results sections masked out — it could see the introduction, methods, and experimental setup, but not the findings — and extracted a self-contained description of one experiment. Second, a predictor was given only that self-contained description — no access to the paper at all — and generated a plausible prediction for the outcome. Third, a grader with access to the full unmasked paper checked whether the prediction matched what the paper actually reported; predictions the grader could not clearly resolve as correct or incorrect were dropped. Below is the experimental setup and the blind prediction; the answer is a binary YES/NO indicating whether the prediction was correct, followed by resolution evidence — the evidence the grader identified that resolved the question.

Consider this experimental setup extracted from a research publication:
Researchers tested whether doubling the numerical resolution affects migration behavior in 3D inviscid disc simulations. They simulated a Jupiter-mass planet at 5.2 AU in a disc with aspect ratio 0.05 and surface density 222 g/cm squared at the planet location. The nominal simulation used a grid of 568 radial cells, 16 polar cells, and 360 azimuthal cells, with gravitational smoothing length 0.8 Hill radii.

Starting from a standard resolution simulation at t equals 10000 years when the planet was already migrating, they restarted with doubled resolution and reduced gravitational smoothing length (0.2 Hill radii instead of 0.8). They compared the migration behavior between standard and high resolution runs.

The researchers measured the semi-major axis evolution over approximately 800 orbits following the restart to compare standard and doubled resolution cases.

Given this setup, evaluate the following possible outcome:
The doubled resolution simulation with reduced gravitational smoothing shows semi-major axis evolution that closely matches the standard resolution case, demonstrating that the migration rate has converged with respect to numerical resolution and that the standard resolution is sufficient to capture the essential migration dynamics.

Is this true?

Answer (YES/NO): YES